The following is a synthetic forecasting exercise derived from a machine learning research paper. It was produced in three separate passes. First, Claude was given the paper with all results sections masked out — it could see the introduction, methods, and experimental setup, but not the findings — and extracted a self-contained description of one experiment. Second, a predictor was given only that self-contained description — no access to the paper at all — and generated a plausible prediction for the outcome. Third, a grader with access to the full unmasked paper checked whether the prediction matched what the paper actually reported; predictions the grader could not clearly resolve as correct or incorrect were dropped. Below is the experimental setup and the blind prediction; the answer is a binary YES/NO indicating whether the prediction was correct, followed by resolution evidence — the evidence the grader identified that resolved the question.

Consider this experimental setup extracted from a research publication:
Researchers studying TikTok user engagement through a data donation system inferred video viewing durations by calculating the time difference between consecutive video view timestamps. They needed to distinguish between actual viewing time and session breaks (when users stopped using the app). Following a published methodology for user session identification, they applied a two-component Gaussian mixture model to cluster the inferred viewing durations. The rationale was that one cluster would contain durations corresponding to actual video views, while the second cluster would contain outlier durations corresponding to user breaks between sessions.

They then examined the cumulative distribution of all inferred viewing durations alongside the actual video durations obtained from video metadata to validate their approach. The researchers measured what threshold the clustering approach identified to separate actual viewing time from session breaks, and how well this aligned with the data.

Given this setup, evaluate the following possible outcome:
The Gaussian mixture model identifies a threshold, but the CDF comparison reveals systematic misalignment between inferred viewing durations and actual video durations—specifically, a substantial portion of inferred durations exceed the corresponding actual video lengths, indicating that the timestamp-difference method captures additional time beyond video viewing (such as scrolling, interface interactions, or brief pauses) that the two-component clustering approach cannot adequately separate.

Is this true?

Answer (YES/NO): NO